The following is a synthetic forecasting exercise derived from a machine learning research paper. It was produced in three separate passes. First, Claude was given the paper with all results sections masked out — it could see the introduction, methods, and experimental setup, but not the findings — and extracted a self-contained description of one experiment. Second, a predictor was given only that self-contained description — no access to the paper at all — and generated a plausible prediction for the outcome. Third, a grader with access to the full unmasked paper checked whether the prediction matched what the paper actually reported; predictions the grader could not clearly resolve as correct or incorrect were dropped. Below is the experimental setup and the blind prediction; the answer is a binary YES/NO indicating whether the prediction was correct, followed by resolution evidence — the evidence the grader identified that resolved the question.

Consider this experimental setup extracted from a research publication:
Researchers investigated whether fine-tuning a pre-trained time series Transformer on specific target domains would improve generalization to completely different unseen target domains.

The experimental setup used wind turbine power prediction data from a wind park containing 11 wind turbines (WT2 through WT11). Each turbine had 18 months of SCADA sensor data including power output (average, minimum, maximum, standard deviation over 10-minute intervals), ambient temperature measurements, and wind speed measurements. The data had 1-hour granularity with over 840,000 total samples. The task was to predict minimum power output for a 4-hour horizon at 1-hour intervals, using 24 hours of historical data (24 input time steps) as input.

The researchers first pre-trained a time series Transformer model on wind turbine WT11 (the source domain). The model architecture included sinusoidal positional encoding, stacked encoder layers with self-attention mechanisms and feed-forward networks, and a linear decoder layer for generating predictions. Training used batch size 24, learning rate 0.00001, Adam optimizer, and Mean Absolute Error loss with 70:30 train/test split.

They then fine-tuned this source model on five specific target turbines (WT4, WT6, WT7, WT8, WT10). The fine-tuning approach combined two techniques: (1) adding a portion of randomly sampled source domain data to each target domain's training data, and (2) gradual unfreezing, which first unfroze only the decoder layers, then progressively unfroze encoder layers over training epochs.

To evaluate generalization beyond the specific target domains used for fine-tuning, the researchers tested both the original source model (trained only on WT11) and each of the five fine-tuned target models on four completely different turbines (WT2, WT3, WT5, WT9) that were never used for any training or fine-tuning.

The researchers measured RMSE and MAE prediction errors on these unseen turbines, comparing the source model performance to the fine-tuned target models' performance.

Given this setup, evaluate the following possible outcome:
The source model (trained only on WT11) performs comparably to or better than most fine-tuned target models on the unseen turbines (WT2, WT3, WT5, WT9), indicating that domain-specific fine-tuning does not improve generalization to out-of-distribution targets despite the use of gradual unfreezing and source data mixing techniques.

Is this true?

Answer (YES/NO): NO